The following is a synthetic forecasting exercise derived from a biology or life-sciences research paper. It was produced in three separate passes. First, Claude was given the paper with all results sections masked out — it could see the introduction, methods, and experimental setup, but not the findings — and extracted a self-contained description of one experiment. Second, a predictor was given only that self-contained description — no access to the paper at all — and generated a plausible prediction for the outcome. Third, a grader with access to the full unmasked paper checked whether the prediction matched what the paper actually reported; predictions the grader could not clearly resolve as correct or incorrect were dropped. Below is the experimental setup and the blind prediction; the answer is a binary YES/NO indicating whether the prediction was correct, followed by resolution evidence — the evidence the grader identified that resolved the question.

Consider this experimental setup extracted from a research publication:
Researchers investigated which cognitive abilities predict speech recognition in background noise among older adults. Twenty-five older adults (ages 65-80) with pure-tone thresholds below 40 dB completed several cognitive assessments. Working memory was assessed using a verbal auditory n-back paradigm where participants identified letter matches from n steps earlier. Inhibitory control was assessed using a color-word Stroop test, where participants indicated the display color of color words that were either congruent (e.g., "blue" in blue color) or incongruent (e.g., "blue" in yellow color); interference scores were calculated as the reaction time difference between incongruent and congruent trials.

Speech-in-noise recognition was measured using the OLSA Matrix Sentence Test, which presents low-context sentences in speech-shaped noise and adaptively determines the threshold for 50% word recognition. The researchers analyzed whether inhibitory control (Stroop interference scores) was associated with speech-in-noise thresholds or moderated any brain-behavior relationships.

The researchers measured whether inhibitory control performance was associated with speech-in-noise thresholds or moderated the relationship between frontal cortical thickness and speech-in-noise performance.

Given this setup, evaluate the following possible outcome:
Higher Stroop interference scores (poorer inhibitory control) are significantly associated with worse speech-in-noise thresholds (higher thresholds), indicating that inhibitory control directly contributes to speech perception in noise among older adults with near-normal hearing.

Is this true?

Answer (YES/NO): NO